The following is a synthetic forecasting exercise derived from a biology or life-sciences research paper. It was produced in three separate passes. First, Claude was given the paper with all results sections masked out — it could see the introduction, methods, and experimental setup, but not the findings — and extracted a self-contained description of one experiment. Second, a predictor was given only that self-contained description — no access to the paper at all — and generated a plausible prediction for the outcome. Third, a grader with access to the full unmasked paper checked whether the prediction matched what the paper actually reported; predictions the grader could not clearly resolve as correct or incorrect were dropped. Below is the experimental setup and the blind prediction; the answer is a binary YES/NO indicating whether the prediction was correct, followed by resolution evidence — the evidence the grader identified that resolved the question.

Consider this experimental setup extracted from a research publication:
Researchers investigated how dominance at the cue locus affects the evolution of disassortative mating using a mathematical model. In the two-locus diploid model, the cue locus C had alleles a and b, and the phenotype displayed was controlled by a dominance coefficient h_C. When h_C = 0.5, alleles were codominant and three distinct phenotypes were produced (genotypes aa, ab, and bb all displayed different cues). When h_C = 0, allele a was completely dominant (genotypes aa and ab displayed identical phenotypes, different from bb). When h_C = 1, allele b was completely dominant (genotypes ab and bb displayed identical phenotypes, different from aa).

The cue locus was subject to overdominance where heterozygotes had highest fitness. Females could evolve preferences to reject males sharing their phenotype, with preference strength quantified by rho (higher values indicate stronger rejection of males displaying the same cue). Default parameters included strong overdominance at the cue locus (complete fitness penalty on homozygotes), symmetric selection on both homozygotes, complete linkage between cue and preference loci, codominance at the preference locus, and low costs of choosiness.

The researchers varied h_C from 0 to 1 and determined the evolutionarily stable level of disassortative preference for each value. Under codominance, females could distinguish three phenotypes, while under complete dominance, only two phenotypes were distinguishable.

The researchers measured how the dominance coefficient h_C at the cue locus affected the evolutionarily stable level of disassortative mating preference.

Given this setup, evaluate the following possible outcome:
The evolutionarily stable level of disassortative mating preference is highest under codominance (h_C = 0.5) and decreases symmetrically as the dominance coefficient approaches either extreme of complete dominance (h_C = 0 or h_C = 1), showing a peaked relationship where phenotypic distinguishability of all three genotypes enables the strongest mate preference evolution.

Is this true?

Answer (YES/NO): NO